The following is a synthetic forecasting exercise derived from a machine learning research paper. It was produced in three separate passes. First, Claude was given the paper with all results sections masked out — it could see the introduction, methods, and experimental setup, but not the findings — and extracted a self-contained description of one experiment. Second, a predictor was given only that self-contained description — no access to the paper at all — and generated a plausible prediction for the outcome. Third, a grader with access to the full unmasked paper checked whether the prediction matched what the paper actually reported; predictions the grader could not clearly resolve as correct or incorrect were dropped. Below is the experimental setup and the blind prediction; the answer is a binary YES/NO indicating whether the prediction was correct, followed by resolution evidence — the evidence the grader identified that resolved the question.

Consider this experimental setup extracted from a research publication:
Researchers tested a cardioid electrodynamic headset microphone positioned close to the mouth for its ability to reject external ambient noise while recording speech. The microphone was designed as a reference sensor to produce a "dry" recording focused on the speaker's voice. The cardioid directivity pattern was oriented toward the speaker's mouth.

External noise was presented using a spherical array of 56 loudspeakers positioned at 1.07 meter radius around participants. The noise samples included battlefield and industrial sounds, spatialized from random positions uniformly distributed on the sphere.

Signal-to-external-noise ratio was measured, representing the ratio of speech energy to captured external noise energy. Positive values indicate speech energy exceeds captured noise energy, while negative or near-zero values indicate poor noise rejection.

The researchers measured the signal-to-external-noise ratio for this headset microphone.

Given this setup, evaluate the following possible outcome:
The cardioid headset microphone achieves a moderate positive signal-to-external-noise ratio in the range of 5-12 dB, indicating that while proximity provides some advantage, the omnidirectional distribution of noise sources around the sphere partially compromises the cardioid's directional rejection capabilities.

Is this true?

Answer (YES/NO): NO